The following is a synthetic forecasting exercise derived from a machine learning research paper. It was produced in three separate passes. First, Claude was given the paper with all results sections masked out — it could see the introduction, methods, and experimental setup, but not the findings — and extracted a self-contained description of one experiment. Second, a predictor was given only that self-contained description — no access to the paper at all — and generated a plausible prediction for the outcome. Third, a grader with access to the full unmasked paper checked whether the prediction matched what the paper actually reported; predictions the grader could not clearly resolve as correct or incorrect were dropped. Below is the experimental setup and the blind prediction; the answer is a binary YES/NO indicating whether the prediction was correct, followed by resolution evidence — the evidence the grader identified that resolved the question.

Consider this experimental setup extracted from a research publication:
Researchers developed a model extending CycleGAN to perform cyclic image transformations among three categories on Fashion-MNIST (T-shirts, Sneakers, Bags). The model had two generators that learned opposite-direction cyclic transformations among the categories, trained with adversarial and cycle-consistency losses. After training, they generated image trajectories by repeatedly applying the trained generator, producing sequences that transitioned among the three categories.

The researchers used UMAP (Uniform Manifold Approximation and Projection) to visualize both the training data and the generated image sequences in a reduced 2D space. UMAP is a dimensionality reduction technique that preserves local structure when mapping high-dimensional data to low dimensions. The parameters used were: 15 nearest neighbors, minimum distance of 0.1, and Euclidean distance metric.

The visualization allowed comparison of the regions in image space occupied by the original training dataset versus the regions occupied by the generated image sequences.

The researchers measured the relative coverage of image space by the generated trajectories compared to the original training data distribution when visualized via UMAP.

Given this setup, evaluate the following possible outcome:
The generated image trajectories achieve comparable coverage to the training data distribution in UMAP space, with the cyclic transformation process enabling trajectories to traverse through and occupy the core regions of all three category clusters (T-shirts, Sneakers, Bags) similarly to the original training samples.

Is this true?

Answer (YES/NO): NO